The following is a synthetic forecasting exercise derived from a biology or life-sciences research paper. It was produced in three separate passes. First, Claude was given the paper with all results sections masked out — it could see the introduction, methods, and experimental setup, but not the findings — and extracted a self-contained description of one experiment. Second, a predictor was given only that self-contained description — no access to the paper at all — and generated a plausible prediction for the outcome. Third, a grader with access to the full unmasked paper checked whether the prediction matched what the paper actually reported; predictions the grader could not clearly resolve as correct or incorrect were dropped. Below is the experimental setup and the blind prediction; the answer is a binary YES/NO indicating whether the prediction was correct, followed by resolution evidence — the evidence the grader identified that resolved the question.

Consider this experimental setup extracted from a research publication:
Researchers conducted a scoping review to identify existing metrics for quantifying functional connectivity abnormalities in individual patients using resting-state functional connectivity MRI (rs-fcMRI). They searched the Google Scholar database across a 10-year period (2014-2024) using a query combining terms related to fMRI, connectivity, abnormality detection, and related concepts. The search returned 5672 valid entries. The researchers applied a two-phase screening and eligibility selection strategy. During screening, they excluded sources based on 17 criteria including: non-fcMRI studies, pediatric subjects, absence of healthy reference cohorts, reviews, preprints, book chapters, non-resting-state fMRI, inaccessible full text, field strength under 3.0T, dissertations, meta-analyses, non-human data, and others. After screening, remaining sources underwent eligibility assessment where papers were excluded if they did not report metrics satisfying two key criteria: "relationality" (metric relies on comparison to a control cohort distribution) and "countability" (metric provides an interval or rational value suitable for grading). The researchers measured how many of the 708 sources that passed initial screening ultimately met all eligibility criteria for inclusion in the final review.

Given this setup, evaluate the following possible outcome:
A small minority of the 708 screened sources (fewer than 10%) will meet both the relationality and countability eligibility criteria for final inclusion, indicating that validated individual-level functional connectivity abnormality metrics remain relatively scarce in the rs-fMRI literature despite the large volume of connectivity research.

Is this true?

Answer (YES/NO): YES